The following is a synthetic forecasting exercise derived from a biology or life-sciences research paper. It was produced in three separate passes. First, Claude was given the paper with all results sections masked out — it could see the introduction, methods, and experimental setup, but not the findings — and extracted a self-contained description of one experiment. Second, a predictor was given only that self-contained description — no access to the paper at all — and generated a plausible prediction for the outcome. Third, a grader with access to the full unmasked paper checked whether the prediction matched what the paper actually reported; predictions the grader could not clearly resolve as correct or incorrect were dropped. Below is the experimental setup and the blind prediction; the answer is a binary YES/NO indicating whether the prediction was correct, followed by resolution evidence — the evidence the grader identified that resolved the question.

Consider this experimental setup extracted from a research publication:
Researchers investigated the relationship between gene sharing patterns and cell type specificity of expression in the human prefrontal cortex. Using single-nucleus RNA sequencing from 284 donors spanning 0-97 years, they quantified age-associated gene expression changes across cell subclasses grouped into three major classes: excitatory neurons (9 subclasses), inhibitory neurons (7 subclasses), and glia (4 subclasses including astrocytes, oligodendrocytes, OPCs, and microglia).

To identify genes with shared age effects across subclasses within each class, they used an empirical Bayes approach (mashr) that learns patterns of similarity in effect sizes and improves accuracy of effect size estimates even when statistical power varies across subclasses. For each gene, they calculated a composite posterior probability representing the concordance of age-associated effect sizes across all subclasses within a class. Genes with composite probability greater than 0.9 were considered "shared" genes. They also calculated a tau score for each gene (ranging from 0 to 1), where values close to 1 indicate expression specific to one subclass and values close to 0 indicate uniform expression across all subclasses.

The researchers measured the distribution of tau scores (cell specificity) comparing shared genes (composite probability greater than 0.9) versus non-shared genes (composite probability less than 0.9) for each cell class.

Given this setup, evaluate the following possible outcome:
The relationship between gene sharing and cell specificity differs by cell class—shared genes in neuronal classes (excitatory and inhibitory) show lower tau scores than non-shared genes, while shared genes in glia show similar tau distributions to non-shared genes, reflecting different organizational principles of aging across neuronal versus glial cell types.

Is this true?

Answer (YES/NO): NO